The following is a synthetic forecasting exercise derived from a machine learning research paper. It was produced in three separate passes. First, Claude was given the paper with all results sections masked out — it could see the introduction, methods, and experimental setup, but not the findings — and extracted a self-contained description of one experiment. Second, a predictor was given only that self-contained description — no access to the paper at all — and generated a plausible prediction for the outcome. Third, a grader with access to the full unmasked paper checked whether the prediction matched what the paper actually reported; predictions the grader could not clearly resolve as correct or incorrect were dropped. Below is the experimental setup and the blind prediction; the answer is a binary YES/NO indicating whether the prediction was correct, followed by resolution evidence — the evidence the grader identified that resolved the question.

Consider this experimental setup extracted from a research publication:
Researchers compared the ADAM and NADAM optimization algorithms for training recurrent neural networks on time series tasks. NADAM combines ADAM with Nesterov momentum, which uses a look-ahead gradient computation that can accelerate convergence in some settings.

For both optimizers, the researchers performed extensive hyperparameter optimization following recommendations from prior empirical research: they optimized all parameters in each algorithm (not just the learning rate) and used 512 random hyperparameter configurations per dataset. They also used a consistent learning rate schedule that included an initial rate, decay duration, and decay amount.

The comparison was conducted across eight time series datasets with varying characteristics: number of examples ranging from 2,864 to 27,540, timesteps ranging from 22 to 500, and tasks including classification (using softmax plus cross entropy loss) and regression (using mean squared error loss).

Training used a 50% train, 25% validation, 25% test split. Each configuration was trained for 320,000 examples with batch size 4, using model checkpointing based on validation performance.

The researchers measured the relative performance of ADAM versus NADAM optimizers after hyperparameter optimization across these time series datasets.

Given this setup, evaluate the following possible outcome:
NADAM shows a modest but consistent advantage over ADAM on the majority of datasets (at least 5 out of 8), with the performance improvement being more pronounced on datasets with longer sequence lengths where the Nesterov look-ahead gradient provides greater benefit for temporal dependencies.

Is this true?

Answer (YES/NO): NO